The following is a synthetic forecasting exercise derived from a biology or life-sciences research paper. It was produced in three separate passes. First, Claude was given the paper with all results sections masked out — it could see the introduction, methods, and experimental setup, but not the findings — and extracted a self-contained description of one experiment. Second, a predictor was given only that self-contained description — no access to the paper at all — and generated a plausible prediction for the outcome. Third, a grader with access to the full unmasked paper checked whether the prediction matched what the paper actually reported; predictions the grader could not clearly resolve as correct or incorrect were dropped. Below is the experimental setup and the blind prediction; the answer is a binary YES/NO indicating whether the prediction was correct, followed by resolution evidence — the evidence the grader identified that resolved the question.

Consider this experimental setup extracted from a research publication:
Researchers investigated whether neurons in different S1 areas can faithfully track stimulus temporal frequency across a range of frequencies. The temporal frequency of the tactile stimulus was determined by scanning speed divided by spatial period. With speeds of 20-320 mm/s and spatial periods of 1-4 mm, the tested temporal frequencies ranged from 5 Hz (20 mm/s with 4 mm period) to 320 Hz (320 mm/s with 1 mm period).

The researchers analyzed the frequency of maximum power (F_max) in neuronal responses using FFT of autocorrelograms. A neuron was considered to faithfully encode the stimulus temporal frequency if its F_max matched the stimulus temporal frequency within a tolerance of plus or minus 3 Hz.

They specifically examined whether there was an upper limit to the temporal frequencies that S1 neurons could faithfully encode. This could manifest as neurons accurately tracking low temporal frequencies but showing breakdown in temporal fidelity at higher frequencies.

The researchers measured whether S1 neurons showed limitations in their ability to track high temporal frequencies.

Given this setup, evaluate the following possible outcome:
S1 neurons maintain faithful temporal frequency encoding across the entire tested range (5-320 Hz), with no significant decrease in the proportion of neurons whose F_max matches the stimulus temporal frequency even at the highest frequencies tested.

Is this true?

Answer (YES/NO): NO